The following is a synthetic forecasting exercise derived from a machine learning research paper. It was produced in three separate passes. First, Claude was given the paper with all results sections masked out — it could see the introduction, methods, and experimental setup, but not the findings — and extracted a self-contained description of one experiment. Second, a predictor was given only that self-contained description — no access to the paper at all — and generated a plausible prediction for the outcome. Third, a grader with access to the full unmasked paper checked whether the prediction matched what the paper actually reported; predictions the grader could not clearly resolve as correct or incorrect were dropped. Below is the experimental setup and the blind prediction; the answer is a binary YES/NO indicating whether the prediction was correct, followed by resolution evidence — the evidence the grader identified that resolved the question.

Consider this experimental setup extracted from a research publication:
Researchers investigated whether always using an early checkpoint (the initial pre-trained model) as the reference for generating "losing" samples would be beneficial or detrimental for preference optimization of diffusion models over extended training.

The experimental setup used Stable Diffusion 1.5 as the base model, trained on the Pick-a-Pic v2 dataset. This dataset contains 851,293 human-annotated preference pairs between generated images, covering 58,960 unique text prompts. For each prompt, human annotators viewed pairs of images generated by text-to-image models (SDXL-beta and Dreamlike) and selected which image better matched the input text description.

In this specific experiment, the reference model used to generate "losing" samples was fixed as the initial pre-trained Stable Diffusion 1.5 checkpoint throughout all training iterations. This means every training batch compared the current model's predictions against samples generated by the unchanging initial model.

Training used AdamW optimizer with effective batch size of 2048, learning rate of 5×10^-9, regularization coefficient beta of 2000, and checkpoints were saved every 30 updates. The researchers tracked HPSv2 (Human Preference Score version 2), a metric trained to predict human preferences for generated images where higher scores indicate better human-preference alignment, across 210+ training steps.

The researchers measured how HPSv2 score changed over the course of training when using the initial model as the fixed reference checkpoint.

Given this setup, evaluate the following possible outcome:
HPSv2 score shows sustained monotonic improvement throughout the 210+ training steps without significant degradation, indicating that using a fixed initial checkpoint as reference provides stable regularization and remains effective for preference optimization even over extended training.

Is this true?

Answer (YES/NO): NO